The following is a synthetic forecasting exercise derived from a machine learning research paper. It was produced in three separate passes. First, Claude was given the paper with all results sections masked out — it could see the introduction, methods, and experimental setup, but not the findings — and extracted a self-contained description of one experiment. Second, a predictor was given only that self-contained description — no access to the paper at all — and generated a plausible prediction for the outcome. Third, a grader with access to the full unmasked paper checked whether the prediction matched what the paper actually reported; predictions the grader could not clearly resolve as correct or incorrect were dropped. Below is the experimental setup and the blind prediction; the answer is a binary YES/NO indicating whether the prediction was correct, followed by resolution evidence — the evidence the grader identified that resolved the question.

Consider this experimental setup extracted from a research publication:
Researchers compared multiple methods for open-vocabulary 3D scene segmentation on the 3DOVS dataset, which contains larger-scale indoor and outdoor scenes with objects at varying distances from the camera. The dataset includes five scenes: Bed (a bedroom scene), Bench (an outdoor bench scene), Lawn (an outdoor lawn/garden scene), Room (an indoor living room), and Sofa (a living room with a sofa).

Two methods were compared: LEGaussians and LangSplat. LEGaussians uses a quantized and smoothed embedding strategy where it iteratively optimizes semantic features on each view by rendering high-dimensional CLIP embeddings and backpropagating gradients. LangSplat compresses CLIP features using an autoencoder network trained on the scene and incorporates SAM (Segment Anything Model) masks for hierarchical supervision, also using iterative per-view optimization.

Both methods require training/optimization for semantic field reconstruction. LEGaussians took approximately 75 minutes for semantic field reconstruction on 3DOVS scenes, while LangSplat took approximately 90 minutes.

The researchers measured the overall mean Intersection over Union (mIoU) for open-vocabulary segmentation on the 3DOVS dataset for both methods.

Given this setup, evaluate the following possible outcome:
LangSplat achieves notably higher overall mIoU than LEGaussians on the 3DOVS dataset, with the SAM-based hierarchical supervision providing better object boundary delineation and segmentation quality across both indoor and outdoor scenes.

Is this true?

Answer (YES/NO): YES